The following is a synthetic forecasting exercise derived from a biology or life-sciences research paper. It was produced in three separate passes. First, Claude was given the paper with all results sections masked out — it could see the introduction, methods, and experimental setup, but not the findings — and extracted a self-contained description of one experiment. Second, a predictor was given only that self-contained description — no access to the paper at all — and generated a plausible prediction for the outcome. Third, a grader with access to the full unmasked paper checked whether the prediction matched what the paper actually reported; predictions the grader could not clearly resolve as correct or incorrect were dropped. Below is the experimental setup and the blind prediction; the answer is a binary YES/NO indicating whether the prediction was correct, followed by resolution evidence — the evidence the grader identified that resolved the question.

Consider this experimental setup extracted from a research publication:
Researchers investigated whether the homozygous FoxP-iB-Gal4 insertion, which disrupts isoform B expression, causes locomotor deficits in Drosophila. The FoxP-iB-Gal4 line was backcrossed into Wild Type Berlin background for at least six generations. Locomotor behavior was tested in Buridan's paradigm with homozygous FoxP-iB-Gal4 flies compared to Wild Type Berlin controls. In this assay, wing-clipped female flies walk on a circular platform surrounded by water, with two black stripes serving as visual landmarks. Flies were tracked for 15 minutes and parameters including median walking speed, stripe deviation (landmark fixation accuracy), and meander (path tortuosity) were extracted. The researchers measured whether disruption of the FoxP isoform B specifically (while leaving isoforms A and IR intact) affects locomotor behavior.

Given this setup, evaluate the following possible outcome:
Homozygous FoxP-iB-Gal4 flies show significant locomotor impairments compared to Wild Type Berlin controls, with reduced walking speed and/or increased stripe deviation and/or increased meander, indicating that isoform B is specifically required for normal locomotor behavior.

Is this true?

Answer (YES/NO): YES